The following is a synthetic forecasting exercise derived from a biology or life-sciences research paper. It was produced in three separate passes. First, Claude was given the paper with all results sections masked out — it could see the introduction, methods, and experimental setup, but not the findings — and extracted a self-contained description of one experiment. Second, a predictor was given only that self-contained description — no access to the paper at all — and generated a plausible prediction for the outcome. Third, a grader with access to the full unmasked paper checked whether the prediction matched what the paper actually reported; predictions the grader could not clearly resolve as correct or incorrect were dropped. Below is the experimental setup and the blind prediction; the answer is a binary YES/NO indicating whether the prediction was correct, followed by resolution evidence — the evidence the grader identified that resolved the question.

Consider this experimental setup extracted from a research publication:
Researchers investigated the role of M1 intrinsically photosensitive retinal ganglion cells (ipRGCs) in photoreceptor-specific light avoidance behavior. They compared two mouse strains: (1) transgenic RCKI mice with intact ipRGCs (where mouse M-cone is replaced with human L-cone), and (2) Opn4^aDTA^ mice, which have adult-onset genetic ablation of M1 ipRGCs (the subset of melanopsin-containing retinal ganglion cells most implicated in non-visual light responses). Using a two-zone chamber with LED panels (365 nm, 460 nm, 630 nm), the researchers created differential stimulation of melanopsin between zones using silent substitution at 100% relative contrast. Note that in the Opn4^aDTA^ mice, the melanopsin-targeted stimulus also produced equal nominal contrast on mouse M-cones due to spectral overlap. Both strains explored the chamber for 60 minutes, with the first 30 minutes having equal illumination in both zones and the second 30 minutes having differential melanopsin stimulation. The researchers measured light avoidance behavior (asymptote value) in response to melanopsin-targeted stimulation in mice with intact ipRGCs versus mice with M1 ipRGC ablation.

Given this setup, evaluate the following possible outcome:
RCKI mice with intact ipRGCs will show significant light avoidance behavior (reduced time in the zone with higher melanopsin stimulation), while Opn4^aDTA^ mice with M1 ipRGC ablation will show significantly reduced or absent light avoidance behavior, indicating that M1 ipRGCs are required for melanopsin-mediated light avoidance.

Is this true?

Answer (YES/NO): YES